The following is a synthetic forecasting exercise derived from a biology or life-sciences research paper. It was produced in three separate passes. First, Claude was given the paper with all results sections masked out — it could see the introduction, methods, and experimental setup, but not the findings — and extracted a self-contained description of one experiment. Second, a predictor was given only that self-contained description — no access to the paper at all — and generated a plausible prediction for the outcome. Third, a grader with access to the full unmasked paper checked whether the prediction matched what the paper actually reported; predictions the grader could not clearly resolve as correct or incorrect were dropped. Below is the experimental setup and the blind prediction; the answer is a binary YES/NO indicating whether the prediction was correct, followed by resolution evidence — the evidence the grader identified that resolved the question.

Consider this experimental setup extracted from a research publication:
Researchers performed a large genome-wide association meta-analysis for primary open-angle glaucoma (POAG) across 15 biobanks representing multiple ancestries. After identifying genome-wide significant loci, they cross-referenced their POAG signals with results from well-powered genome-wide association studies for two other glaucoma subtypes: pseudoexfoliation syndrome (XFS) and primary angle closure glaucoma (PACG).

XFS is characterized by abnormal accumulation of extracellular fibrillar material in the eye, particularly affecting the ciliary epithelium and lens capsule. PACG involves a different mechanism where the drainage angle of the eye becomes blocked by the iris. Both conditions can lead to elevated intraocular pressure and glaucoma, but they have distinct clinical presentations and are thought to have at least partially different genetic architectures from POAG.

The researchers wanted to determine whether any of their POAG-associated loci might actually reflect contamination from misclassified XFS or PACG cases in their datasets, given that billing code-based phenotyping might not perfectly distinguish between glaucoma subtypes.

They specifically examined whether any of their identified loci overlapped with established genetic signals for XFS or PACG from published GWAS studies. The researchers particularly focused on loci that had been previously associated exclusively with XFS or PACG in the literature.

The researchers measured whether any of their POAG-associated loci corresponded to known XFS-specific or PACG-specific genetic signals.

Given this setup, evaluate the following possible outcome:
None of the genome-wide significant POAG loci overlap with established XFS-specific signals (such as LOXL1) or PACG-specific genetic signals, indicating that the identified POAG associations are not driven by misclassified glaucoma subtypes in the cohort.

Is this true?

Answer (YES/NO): NO